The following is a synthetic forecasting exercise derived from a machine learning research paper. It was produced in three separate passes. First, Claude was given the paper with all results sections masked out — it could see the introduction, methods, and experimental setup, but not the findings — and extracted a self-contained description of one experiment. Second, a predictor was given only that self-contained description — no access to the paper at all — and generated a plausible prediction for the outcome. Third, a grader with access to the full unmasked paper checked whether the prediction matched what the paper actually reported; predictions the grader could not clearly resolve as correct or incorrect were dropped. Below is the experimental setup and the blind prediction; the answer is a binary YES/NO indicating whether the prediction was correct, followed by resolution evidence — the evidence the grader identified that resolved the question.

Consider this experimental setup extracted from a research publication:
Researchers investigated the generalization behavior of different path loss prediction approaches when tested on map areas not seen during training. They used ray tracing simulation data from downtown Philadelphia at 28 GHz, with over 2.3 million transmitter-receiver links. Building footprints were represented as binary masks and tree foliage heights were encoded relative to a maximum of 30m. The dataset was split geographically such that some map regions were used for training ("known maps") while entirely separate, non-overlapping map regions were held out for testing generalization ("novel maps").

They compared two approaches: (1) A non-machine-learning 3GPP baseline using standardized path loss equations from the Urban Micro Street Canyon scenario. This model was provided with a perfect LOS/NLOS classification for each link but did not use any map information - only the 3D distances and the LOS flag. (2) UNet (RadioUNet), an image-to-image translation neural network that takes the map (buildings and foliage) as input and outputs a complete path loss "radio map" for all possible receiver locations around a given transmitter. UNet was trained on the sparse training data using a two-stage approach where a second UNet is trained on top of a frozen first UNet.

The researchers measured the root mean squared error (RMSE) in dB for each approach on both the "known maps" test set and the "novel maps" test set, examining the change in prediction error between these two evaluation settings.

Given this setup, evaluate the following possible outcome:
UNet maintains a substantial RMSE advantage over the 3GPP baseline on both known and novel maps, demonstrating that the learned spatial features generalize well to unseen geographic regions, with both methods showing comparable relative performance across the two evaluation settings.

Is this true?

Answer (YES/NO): NO